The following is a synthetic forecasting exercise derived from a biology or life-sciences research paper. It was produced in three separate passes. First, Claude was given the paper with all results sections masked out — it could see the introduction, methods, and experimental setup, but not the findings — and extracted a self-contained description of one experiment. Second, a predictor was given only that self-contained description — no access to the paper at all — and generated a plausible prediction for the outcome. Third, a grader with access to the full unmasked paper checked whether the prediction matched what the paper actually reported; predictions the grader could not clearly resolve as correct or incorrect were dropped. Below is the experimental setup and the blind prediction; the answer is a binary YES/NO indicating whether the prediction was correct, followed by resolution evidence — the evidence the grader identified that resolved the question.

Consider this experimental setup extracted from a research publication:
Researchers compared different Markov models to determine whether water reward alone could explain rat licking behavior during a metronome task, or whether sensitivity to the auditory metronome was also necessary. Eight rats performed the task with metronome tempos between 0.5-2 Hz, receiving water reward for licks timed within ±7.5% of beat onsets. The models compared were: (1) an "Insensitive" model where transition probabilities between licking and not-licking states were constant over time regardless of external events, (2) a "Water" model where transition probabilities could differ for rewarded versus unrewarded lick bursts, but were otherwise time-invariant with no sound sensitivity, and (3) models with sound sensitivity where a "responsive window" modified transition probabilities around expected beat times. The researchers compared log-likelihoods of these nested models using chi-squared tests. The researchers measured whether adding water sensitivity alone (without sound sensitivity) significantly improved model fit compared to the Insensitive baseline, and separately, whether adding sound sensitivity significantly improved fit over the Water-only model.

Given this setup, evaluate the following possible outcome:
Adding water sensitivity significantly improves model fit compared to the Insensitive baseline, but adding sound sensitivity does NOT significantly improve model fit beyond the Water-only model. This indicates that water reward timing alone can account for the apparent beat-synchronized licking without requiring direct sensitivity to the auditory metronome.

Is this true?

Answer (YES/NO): NO